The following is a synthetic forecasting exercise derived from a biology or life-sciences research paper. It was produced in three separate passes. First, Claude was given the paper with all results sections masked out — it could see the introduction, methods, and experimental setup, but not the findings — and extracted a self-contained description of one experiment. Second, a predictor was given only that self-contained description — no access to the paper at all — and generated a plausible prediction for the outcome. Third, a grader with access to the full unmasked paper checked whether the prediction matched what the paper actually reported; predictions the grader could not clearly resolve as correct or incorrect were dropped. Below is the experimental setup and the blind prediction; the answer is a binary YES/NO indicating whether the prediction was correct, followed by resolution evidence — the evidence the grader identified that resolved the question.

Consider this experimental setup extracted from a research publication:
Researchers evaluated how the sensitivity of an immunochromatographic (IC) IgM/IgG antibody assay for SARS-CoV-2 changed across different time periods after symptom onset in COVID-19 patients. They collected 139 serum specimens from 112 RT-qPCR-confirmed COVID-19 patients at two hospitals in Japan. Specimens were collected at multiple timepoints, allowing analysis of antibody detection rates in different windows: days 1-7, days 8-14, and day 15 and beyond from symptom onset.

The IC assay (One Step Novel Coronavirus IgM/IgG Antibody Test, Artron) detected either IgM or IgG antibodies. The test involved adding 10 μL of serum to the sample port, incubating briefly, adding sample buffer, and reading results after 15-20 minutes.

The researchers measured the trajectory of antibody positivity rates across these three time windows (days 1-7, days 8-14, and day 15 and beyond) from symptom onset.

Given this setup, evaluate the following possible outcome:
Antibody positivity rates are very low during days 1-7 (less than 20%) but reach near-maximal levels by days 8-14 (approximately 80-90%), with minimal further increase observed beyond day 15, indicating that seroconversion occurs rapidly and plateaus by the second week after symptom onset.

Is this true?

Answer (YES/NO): NO